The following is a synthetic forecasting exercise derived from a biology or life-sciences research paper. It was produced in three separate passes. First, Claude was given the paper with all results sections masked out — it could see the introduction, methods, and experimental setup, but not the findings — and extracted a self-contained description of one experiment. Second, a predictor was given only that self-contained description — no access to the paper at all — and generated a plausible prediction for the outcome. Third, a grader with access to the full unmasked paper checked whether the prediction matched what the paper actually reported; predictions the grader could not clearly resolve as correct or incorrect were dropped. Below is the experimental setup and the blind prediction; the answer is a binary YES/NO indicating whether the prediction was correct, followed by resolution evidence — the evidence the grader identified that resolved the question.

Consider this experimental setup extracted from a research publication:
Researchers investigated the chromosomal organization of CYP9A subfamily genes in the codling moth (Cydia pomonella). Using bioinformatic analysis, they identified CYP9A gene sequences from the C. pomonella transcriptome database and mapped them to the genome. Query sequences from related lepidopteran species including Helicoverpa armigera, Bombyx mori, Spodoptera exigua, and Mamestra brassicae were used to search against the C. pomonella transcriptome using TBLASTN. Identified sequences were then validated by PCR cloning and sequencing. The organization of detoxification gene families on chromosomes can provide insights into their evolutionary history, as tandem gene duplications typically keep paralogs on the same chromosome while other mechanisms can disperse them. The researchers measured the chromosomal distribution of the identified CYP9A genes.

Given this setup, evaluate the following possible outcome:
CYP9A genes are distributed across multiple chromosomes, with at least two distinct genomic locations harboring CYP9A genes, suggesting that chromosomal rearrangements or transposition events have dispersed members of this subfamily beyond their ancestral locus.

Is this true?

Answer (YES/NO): NO